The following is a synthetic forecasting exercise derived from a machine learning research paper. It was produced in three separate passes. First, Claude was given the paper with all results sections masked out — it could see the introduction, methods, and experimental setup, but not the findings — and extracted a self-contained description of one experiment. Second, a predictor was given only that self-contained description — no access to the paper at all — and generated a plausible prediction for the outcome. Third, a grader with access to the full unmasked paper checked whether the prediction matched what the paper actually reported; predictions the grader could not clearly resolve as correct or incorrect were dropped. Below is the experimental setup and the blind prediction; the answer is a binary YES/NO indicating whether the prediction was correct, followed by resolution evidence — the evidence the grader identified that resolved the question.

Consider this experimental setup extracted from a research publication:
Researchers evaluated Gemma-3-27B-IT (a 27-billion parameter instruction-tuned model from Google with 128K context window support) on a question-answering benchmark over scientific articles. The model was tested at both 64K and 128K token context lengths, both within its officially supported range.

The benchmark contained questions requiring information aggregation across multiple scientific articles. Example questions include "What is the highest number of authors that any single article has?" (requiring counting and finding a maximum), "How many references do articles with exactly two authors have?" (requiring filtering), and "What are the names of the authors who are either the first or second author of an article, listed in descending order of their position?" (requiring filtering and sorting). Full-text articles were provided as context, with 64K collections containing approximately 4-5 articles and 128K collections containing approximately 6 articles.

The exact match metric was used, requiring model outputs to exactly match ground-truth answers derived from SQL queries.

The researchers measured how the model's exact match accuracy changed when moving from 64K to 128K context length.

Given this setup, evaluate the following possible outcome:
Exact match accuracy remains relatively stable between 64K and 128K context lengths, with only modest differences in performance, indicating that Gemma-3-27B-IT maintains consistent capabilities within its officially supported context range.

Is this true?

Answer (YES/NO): NO